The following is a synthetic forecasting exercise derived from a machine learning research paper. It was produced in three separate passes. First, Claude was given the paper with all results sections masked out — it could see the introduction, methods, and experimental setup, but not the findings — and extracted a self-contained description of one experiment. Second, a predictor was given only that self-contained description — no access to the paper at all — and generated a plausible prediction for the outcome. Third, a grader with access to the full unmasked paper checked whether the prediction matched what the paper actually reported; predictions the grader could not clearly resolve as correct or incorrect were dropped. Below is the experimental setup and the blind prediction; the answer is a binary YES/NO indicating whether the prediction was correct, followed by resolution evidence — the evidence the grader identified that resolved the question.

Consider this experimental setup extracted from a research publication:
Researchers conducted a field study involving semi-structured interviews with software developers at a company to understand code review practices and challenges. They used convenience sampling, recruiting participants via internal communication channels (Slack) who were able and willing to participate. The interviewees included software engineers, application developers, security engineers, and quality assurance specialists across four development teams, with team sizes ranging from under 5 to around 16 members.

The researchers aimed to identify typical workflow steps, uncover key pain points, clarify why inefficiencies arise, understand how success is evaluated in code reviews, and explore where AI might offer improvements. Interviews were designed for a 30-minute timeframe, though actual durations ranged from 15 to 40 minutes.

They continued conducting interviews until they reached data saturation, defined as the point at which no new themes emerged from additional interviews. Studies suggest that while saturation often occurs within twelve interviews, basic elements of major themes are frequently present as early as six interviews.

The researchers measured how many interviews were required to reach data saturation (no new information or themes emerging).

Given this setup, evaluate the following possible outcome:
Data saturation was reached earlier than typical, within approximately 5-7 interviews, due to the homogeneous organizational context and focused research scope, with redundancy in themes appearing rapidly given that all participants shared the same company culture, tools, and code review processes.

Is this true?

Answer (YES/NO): YES